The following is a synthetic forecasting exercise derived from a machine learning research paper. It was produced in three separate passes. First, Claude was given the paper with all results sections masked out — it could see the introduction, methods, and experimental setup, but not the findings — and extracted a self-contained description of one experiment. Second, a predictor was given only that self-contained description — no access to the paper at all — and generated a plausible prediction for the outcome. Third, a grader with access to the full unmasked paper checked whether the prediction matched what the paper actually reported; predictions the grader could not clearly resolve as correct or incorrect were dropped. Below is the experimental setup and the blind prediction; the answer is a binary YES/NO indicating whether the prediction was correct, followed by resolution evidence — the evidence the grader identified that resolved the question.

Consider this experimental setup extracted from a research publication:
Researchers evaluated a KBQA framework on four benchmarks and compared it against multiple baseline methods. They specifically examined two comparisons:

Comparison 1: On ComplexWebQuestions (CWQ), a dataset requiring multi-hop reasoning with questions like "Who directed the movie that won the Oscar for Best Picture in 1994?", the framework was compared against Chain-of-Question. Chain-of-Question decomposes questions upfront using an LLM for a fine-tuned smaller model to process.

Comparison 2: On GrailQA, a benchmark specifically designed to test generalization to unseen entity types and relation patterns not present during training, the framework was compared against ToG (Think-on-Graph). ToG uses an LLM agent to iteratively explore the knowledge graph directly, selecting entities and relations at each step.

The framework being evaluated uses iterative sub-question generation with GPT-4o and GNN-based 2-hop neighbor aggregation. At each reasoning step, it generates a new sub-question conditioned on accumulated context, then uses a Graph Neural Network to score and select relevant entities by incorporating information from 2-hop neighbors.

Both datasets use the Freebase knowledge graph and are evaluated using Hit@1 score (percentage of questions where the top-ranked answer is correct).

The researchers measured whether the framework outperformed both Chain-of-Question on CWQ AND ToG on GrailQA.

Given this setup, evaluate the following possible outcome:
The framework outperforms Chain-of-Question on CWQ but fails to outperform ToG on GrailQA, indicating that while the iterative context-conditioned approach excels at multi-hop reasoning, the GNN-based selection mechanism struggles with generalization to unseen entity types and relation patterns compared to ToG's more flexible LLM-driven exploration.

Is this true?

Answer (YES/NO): NO